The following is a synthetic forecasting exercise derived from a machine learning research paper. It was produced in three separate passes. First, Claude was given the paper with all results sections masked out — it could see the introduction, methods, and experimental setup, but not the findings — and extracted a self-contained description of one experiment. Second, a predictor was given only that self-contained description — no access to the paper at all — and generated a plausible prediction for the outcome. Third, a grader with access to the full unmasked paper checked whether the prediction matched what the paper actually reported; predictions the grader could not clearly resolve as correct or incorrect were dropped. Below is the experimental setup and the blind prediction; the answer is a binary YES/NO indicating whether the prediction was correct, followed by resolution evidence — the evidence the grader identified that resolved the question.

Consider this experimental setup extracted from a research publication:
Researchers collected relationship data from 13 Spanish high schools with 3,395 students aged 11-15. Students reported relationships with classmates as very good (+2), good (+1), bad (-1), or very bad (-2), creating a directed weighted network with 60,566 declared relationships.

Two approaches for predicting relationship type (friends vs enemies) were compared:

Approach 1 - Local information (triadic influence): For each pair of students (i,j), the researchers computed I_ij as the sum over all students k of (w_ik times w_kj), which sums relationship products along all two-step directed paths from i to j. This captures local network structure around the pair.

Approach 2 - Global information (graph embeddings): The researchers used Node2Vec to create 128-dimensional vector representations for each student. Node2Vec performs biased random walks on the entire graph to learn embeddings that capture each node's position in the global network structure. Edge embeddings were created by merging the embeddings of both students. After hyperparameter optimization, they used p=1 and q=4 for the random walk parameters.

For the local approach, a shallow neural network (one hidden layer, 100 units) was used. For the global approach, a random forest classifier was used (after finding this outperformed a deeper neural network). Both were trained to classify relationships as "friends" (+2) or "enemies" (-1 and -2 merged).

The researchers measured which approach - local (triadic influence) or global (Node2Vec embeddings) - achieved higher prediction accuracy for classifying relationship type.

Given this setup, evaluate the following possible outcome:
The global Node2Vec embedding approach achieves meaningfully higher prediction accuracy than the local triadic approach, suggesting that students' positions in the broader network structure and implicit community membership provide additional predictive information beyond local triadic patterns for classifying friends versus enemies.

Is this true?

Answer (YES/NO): NO